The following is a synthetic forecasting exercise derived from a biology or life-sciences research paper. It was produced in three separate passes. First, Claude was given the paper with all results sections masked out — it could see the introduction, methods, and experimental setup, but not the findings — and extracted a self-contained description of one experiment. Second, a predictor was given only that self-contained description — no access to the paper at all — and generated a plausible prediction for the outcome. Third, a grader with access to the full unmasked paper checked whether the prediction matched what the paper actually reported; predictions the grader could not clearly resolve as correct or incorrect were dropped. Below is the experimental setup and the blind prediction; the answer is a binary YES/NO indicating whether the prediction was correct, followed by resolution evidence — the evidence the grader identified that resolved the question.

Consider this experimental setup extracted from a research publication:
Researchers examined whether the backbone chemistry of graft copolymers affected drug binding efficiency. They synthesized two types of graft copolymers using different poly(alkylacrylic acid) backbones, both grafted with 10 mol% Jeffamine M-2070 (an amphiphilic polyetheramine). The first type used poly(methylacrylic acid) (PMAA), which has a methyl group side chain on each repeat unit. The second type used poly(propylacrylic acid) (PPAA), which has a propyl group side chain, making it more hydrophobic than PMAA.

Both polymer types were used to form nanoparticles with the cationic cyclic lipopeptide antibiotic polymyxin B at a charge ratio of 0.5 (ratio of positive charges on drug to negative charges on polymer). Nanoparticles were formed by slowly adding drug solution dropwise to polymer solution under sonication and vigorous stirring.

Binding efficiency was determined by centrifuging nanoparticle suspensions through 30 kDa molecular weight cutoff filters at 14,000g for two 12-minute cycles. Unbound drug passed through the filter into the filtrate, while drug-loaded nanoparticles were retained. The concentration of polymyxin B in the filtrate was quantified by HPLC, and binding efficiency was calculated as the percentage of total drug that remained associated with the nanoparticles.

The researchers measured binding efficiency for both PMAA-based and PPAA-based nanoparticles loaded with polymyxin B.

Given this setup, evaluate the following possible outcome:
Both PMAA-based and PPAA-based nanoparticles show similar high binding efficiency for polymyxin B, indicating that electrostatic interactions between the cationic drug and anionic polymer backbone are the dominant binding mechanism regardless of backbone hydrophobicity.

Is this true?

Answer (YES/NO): NO